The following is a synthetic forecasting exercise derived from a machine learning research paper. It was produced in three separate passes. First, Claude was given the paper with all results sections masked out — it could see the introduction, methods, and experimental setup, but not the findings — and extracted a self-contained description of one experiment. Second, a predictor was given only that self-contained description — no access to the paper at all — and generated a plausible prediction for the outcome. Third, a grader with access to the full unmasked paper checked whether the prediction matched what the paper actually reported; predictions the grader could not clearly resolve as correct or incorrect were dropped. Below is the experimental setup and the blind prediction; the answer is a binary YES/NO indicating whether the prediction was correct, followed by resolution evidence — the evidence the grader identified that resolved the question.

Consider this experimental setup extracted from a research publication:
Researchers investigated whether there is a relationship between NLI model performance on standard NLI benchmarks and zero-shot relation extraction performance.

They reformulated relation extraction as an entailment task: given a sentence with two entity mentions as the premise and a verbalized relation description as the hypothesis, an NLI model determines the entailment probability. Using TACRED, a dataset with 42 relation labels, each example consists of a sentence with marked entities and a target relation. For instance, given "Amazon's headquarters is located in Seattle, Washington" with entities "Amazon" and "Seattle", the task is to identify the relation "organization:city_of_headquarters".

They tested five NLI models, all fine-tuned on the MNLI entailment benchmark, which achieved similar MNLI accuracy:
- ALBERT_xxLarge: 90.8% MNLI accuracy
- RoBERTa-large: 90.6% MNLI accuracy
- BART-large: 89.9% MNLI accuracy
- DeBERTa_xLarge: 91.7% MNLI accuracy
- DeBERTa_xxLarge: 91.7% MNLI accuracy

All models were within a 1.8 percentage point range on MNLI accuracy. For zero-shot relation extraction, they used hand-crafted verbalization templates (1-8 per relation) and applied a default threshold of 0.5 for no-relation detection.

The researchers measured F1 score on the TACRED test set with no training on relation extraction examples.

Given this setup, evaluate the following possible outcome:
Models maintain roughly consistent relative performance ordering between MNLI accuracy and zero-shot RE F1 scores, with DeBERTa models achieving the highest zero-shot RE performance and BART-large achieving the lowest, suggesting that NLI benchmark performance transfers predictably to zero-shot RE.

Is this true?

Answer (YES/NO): NO